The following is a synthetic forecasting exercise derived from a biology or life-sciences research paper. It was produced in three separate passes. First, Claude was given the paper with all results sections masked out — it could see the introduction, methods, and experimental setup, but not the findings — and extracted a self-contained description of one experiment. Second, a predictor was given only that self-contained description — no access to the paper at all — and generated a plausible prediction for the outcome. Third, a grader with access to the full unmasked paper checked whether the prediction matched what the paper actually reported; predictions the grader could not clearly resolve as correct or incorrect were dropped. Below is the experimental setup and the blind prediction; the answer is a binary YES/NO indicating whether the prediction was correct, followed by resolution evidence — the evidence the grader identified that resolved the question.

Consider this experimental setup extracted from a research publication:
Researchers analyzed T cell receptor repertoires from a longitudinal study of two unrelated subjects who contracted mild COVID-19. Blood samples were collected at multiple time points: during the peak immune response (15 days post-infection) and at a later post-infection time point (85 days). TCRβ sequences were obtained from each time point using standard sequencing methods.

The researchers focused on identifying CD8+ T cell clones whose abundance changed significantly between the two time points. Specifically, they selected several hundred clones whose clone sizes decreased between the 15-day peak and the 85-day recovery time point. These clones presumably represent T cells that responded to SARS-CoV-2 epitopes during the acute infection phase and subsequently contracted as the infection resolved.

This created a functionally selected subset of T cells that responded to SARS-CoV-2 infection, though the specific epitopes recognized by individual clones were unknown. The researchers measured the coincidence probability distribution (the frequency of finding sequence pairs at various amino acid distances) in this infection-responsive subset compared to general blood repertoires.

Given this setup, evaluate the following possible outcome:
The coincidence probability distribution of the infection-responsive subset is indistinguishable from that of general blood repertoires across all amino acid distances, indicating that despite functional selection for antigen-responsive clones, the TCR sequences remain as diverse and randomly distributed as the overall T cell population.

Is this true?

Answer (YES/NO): NO